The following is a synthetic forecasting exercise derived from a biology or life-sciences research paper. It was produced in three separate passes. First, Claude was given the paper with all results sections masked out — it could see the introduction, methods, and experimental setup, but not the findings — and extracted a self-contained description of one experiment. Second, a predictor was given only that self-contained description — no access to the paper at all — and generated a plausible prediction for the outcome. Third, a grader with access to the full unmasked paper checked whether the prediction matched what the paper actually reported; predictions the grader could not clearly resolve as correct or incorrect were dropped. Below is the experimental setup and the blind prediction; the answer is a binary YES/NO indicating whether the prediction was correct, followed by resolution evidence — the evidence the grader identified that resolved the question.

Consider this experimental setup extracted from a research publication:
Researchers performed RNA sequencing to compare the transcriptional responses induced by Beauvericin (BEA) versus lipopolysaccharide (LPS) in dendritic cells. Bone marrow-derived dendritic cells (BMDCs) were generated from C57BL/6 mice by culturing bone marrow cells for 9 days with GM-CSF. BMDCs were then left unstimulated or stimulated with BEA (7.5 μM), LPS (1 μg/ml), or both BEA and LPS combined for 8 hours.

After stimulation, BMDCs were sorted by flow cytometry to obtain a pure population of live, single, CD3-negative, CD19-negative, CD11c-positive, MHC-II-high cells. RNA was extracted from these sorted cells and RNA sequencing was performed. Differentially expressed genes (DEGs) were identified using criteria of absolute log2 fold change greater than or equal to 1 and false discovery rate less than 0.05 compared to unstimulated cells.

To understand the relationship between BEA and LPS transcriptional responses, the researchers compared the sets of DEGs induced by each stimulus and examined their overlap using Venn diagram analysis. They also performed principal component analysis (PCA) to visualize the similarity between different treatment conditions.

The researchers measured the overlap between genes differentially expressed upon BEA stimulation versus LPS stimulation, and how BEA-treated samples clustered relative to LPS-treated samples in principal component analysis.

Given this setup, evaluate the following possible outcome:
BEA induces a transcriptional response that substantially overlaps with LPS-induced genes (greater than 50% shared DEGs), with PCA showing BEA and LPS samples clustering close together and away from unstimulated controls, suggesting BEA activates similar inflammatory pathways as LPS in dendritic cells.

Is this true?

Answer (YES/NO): NO